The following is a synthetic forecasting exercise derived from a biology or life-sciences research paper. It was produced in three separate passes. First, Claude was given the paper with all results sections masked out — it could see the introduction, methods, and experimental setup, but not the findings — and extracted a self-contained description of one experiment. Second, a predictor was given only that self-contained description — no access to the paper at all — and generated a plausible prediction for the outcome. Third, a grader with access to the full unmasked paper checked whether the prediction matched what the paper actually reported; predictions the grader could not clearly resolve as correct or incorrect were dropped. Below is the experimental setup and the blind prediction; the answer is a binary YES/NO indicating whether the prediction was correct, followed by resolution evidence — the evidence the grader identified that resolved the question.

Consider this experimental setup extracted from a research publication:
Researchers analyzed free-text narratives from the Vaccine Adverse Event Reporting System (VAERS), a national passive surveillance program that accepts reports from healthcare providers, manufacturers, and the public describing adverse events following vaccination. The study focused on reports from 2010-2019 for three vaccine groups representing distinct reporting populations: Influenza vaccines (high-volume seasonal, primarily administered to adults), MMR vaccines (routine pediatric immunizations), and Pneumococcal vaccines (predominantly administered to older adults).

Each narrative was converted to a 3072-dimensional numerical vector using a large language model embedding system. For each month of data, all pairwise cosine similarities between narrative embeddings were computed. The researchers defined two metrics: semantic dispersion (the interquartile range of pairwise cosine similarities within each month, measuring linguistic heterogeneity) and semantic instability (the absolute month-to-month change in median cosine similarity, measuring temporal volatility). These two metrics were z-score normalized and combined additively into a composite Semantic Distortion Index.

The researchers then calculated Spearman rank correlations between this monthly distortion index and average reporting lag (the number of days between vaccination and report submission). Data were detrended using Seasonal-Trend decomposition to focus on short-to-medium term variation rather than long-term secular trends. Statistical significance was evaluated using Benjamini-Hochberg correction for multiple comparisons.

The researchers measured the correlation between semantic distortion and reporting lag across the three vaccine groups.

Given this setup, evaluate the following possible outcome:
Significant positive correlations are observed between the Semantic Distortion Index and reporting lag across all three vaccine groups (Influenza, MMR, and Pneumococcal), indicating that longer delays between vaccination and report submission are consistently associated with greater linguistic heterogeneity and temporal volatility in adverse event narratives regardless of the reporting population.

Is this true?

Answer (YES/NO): YES